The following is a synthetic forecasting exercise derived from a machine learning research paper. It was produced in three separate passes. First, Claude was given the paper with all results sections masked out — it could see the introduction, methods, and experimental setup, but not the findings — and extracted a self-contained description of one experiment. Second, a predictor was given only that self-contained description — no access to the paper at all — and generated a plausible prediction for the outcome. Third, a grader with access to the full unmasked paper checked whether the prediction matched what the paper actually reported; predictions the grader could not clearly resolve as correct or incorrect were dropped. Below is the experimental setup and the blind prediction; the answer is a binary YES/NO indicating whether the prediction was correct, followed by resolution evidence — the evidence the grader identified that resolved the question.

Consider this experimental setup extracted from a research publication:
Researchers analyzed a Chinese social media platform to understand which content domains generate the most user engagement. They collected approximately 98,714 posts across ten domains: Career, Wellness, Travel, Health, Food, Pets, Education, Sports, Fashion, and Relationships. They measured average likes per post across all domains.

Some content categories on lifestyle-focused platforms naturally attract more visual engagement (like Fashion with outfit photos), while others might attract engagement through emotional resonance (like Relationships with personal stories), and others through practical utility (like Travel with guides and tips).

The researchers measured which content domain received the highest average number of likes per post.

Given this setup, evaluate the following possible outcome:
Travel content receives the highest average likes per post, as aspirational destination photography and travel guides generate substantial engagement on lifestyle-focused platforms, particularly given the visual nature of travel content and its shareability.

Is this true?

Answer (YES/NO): NO